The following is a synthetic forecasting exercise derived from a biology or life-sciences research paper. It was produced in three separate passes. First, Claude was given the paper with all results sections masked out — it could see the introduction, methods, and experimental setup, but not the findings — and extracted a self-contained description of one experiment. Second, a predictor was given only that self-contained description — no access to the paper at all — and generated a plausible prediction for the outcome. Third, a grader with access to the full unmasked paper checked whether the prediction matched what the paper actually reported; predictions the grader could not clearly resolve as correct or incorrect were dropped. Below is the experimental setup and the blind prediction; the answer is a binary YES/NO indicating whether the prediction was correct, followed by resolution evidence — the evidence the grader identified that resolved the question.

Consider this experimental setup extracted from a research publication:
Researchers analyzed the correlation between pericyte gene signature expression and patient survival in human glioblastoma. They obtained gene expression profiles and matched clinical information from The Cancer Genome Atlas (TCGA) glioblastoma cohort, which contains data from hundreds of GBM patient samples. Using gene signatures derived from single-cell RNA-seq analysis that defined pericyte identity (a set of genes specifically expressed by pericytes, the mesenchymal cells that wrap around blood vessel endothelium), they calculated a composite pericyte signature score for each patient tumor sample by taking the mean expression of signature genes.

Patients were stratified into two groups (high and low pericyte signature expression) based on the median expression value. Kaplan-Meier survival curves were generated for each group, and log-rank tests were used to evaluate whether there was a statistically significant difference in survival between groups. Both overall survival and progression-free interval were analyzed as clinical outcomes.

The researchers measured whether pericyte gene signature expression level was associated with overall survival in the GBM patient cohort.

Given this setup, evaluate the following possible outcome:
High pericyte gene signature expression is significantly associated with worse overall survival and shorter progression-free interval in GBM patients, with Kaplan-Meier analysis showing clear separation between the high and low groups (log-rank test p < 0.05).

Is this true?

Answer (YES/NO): NO